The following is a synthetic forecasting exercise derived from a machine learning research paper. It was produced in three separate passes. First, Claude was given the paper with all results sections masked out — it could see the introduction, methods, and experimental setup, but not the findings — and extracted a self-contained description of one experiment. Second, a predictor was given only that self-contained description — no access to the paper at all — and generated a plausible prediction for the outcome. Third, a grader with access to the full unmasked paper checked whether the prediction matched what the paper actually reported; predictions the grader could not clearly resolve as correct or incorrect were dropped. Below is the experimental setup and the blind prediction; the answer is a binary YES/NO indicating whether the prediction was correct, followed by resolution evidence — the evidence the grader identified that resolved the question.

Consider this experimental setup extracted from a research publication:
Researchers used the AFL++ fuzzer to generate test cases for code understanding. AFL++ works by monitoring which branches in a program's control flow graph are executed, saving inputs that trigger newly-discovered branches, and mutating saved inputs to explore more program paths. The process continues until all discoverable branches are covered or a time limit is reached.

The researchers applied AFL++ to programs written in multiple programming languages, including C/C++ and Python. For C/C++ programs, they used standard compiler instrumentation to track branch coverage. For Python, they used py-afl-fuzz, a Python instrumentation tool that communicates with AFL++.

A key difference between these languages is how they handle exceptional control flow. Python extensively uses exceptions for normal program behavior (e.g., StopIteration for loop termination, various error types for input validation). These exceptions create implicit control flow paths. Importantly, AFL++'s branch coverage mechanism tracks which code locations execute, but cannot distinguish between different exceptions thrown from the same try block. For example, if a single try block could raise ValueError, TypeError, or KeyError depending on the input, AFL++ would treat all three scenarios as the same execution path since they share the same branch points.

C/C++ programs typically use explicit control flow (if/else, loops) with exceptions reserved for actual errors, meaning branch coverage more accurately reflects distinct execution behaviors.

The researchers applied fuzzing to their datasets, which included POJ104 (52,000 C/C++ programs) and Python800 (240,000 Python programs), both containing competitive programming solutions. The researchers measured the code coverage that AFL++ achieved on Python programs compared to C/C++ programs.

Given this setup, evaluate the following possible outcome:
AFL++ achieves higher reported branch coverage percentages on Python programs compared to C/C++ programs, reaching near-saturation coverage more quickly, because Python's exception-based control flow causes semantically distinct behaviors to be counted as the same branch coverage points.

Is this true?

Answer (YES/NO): NO